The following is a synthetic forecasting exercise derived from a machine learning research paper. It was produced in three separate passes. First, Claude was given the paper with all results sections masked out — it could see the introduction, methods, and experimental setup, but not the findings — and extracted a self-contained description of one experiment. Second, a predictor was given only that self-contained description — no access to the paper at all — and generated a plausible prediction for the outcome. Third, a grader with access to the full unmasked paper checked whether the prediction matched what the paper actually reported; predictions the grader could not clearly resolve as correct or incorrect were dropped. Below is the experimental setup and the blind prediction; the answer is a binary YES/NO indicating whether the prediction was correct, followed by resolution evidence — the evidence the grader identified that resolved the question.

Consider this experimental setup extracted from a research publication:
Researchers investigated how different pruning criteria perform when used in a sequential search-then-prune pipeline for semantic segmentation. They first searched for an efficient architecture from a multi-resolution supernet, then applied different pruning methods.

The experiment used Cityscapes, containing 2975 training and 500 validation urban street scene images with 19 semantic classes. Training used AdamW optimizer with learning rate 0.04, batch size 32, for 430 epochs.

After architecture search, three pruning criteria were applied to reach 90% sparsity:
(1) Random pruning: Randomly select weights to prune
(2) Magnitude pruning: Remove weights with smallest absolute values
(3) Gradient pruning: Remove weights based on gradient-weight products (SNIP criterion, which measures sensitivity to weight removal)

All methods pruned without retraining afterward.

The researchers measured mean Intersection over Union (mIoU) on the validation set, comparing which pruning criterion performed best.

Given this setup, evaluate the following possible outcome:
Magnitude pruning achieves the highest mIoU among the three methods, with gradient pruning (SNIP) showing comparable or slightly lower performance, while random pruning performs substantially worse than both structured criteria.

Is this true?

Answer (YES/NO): NO